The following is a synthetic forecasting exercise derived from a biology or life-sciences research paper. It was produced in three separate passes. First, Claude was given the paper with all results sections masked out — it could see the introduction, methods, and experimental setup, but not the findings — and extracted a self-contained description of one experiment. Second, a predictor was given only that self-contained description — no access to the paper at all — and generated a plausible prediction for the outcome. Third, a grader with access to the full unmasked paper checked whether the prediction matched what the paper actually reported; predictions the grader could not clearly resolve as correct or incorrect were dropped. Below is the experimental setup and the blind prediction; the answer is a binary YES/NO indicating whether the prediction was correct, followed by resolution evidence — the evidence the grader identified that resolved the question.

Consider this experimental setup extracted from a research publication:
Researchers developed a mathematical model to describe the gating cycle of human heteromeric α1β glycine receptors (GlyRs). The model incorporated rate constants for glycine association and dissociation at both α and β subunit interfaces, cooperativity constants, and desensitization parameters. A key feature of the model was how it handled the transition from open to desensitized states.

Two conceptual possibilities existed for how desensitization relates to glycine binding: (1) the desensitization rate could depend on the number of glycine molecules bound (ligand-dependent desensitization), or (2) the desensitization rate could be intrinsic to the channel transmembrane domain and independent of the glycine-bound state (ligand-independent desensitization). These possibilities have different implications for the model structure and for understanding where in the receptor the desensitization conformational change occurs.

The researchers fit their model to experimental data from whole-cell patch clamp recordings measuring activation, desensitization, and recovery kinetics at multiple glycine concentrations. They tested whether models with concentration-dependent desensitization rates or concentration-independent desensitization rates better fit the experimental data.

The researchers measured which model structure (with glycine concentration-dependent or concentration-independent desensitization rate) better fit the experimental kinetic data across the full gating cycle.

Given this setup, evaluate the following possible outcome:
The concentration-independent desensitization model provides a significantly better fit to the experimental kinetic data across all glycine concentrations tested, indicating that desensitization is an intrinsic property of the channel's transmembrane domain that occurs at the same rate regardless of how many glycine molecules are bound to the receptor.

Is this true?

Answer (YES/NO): YES